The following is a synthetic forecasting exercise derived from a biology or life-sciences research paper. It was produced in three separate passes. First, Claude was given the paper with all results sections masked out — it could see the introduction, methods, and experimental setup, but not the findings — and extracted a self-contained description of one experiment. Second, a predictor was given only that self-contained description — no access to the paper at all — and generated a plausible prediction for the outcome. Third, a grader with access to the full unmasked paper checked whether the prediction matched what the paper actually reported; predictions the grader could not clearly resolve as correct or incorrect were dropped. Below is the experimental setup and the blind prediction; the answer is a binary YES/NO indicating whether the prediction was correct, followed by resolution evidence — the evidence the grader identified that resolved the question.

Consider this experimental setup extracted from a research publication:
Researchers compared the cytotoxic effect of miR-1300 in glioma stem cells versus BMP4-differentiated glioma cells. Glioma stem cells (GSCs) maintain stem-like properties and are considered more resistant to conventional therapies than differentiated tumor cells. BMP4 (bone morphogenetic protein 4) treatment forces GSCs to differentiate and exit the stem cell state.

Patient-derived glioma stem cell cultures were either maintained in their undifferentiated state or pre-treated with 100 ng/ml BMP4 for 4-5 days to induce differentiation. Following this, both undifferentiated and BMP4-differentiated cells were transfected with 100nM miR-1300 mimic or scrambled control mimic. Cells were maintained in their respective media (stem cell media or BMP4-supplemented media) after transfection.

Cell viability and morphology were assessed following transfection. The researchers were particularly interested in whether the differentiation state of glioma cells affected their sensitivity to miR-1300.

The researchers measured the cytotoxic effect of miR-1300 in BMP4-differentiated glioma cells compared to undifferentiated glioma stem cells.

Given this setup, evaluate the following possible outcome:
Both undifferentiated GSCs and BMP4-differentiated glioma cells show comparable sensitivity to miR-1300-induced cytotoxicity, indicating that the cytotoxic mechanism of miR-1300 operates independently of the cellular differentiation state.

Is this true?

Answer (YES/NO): NO